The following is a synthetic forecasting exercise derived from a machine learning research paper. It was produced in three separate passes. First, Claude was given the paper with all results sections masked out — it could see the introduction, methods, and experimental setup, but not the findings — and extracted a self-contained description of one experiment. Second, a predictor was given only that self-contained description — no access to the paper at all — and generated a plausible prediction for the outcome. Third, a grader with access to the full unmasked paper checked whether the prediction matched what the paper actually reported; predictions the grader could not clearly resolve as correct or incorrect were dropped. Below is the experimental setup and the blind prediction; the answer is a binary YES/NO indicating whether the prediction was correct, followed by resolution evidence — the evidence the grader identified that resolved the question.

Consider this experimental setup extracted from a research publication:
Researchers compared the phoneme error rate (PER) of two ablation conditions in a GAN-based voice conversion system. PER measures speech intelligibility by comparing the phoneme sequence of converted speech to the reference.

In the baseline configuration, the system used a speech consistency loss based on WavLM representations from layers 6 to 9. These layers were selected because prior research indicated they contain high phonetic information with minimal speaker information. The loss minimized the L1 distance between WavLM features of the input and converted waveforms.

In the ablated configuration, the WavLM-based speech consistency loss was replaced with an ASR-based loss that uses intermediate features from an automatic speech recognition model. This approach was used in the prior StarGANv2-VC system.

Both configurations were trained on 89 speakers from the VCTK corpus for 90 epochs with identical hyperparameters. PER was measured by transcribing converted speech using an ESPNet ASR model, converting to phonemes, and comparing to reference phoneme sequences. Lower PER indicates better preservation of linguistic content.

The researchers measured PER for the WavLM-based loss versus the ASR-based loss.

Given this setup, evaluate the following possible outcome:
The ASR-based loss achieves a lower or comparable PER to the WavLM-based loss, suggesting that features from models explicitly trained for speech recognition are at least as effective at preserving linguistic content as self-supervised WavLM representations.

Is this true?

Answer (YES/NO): NO